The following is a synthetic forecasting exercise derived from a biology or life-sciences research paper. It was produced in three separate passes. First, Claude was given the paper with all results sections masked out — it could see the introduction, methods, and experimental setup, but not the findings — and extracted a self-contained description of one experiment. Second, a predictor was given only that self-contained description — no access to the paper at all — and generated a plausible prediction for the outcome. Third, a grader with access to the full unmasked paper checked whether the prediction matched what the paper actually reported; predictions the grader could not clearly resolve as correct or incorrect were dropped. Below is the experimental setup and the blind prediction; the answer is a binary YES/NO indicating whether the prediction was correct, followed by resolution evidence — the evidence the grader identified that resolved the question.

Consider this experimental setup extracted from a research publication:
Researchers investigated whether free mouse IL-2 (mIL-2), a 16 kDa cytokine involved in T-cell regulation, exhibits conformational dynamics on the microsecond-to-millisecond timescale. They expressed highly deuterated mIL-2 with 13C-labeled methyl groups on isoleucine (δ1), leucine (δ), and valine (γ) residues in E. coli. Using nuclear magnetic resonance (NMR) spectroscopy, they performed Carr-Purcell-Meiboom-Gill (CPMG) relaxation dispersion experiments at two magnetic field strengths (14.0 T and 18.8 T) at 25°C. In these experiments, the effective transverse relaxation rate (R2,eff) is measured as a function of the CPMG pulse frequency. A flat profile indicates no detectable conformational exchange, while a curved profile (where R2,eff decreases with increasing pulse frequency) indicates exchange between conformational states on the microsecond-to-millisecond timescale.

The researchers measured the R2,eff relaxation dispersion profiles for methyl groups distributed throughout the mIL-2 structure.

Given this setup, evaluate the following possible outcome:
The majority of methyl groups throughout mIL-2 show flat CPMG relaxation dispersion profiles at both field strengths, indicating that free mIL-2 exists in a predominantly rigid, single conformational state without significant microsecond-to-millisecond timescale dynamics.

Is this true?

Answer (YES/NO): NO